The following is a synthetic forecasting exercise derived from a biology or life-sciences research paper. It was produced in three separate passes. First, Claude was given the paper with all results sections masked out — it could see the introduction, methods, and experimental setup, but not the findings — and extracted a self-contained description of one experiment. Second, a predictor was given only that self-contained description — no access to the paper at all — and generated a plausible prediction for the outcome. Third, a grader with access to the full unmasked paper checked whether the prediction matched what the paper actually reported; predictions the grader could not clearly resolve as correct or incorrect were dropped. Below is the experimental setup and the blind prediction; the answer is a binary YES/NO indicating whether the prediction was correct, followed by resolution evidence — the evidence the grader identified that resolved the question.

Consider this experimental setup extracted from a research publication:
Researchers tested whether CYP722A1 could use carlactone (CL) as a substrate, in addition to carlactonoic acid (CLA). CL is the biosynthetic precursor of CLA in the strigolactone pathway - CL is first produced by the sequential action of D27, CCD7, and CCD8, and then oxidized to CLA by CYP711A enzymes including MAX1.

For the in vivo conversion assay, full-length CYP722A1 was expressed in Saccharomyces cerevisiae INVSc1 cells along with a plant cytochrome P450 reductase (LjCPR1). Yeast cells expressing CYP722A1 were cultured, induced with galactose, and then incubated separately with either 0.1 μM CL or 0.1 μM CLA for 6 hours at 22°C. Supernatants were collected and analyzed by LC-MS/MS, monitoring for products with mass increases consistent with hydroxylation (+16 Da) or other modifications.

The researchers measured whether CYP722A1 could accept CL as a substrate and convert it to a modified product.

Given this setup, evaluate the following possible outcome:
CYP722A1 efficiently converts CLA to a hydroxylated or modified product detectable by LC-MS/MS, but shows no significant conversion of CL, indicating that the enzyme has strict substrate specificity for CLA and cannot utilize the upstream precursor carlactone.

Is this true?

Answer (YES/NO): YES